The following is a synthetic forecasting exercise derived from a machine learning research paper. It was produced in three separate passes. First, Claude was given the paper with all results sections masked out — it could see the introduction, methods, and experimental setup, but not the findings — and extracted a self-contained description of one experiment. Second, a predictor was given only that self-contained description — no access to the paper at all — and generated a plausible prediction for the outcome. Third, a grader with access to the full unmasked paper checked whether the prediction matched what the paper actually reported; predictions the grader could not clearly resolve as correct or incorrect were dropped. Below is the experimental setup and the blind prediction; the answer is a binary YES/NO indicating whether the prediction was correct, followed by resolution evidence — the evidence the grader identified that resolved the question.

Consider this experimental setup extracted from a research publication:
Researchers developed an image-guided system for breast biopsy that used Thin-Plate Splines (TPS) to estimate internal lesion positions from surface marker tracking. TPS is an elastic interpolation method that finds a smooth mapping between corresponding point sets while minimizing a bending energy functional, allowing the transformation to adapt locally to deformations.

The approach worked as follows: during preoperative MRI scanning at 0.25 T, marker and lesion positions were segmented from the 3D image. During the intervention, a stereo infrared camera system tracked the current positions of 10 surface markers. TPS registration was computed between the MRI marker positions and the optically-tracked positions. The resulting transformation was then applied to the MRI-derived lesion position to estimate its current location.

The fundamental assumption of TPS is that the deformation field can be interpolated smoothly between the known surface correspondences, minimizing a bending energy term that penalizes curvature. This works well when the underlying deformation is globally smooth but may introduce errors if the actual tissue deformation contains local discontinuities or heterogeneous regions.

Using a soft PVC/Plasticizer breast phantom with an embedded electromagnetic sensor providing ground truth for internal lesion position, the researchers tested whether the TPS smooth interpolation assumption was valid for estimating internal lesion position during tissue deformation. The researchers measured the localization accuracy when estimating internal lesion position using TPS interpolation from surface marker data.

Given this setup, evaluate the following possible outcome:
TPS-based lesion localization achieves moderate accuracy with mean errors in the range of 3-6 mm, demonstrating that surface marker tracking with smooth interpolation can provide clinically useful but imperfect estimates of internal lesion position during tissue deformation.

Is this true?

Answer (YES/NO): NO